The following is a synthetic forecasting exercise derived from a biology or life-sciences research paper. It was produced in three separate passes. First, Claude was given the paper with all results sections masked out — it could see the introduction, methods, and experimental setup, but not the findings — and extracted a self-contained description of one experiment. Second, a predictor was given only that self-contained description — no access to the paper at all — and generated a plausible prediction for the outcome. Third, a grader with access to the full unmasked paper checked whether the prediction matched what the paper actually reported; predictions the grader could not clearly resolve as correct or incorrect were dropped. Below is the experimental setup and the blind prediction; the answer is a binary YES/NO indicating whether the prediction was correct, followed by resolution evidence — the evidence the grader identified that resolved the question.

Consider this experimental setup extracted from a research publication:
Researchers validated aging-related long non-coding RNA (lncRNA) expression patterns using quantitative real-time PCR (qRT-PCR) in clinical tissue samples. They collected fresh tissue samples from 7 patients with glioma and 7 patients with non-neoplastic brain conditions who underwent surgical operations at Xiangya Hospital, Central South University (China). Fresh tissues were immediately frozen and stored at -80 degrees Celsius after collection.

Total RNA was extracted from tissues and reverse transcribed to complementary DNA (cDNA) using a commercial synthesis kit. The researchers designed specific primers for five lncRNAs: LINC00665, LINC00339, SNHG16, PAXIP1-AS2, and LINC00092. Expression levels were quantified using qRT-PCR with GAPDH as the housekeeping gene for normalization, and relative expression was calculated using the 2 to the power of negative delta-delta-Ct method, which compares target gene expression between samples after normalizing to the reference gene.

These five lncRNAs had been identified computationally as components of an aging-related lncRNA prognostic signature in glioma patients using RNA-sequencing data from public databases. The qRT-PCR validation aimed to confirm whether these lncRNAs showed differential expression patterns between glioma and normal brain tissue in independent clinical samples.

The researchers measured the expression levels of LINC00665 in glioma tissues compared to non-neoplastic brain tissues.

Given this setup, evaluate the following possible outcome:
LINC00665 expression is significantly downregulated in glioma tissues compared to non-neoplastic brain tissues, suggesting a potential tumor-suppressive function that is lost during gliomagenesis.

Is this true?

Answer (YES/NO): NO